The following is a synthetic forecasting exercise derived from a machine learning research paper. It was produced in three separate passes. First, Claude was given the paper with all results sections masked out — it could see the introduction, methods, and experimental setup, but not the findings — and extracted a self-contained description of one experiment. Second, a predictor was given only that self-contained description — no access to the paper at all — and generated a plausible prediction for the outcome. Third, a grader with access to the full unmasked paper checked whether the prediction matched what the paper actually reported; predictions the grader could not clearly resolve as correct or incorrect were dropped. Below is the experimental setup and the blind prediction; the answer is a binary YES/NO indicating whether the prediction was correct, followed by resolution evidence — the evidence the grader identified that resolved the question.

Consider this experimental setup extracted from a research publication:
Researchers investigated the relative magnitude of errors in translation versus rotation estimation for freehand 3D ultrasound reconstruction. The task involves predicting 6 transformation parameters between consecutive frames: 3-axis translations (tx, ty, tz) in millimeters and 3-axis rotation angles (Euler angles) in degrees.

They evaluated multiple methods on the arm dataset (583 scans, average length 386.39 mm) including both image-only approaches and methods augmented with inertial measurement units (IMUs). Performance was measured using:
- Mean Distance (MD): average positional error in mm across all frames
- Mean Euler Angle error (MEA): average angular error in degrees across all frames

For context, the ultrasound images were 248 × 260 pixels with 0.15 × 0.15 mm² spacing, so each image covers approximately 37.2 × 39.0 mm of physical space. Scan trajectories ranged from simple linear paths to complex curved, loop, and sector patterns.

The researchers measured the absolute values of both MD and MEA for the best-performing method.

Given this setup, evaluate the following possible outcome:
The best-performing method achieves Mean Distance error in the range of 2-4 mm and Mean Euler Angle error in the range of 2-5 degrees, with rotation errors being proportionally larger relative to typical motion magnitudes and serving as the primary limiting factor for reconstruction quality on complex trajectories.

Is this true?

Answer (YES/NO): NO